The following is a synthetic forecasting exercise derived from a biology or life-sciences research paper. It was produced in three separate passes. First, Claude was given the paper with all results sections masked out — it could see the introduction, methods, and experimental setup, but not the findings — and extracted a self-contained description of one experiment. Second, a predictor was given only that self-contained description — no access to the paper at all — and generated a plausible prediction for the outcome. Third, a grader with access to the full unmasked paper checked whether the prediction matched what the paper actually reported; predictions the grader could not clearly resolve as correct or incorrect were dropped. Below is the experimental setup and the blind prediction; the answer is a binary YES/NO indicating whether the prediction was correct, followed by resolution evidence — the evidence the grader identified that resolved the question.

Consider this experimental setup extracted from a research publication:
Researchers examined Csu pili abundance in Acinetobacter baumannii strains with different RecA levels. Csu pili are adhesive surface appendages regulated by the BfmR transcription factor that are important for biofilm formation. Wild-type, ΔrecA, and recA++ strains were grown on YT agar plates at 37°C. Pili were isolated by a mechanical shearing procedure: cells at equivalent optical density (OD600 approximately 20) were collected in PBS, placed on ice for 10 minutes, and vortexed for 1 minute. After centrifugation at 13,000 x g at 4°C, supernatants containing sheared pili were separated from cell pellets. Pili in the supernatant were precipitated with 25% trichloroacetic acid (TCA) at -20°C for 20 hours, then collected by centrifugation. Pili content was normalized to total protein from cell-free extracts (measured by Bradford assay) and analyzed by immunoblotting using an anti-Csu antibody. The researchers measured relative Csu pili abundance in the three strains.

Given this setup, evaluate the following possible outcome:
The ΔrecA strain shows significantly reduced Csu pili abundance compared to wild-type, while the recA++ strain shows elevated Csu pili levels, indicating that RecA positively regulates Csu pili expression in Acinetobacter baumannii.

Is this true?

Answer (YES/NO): NO